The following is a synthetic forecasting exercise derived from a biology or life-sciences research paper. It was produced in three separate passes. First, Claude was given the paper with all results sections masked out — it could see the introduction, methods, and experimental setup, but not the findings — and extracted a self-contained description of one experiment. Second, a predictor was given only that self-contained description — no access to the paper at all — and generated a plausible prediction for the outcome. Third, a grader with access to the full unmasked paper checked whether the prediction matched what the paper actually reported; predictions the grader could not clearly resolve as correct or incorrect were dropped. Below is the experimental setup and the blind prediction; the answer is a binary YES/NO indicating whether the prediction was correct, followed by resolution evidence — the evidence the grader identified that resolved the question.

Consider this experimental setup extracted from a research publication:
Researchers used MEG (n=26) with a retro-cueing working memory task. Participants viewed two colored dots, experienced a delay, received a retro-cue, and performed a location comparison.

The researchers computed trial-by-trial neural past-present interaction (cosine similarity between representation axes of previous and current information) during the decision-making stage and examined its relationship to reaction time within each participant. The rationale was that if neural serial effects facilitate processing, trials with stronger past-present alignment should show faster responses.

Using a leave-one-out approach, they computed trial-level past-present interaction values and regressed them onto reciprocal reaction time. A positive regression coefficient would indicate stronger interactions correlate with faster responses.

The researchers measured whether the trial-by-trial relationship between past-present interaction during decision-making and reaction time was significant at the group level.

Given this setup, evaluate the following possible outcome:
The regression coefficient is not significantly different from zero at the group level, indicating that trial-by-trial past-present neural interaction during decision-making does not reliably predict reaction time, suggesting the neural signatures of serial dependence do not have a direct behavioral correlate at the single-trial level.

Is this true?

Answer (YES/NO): NO